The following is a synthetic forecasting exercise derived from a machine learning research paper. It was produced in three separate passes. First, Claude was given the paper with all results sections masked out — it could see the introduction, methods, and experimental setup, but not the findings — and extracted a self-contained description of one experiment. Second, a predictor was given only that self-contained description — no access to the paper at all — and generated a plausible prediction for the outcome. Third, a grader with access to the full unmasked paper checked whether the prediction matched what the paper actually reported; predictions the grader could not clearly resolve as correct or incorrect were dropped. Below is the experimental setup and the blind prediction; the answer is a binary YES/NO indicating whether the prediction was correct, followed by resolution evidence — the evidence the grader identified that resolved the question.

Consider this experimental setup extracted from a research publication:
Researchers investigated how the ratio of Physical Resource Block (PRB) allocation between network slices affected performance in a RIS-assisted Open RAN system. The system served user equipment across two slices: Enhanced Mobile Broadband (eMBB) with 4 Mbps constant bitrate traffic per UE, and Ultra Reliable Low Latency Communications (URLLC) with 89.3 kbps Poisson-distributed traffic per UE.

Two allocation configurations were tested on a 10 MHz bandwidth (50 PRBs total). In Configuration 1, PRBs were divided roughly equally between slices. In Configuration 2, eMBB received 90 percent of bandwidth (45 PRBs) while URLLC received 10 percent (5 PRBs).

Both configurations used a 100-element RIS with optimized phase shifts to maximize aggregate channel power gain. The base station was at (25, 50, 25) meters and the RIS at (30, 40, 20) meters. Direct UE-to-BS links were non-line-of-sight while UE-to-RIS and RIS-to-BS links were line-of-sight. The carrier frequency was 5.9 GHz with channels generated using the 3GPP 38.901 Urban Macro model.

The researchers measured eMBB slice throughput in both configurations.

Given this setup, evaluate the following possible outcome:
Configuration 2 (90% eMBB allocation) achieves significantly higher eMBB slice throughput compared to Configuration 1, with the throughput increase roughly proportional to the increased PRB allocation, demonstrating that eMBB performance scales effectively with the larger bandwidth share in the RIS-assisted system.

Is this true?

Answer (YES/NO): NO